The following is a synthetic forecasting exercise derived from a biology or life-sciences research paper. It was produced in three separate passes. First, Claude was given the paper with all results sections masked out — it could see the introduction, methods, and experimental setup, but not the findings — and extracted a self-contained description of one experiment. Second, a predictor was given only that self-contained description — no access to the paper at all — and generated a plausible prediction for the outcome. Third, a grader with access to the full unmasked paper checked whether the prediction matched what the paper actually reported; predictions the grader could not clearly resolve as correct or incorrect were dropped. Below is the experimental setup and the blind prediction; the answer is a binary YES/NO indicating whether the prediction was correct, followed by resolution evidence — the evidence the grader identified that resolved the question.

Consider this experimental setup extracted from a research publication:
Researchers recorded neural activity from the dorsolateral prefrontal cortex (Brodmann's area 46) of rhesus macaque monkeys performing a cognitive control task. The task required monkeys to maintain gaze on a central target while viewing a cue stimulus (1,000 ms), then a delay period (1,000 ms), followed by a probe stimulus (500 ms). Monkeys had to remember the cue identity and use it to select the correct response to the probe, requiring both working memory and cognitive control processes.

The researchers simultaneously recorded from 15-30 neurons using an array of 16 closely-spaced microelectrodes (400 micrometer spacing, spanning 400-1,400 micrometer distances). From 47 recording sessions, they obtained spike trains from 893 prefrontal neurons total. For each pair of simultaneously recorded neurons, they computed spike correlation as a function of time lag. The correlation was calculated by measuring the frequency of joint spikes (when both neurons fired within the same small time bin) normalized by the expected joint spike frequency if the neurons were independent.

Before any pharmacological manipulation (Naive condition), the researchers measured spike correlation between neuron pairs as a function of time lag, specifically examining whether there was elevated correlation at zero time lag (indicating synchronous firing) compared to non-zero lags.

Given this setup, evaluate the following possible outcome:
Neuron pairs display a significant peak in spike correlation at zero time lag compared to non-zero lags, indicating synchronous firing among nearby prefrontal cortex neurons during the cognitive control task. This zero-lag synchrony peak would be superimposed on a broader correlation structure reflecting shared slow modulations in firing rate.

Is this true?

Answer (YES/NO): NO